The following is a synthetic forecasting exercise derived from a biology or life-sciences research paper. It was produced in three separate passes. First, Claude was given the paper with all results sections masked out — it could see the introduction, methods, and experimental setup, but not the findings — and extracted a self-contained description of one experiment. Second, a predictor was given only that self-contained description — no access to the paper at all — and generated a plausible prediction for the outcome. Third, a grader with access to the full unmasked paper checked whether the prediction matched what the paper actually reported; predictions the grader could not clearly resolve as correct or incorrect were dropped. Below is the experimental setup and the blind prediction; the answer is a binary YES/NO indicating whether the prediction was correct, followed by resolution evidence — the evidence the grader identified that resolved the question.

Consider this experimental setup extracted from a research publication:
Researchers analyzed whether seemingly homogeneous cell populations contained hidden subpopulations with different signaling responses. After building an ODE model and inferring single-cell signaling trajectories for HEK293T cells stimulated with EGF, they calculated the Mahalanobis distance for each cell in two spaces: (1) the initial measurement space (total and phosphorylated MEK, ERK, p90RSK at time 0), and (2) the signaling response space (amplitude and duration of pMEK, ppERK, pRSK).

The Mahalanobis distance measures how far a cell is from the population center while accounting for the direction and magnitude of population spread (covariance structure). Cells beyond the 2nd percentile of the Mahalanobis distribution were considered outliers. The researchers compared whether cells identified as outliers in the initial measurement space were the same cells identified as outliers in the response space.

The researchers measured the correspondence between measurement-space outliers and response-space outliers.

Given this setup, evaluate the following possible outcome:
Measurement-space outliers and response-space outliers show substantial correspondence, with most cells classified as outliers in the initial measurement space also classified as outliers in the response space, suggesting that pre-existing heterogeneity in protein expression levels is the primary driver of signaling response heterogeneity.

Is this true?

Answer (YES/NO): NO